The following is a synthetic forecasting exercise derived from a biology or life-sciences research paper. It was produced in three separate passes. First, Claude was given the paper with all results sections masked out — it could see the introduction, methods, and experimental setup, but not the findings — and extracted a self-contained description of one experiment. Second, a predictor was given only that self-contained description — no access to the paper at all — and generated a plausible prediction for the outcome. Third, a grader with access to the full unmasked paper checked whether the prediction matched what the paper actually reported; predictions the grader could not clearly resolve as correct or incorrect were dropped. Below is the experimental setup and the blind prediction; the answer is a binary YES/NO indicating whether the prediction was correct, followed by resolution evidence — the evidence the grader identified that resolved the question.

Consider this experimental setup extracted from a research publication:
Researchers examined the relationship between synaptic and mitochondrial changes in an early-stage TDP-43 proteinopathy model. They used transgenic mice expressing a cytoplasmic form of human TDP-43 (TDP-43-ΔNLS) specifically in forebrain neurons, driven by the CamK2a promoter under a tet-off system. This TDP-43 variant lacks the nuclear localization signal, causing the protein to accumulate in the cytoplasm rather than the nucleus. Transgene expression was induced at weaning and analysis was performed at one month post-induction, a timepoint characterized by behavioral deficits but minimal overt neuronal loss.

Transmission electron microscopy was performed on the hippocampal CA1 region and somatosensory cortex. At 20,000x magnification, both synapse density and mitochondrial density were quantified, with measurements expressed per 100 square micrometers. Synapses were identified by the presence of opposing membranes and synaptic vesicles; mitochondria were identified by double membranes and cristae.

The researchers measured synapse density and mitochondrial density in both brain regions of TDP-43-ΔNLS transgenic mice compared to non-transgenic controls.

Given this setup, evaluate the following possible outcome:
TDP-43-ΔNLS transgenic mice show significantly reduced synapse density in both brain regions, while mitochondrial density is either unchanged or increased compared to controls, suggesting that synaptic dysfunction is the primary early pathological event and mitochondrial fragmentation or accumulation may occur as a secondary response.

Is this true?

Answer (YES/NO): NO